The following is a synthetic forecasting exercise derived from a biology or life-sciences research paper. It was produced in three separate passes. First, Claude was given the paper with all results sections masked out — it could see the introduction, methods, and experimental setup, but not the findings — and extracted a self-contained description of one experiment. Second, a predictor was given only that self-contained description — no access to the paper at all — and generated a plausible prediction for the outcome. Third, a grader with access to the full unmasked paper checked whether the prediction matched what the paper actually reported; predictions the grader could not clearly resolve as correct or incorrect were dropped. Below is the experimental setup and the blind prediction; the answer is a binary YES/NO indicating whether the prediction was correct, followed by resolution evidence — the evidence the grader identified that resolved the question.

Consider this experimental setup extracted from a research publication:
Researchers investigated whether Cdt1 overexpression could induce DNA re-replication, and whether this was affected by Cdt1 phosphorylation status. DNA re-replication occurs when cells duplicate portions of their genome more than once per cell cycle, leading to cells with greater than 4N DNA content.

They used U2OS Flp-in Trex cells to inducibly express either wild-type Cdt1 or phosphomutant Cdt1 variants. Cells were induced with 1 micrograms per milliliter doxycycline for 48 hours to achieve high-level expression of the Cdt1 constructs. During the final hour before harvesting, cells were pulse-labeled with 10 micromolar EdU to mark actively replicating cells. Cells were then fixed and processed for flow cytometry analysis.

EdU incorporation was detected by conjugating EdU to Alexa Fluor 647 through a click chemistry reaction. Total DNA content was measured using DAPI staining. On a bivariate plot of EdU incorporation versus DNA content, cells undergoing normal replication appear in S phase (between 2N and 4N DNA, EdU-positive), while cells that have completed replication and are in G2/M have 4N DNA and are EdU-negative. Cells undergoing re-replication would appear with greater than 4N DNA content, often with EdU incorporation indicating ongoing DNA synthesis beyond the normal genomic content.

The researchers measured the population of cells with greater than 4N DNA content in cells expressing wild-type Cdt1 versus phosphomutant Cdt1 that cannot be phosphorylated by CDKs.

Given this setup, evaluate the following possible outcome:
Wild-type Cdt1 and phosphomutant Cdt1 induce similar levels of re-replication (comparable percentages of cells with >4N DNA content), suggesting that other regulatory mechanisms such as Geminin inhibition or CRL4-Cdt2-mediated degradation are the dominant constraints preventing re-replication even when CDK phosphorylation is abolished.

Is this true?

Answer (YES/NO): NO